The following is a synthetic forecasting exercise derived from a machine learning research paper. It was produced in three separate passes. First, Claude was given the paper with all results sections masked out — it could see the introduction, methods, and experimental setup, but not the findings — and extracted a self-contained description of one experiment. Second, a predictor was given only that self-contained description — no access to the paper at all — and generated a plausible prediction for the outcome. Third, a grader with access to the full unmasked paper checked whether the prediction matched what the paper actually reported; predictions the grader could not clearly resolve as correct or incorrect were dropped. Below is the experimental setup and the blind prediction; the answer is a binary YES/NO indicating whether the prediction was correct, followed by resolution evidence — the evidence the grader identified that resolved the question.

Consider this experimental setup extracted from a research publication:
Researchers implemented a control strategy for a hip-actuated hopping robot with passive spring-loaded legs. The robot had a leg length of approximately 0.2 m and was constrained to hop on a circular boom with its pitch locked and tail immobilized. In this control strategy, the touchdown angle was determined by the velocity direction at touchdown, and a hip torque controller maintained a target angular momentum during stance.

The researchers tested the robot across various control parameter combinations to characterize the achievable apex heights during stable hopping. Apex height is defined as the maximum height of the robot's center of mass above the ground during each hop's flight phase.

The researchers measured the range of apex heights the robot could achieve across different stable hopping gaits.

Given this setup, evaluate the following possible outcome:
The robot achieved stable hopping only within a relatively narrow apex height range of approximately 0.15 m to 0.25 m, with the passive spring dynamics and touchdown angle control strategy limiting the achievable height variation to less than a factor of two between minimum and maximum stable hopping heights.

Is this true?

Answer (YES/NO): NO